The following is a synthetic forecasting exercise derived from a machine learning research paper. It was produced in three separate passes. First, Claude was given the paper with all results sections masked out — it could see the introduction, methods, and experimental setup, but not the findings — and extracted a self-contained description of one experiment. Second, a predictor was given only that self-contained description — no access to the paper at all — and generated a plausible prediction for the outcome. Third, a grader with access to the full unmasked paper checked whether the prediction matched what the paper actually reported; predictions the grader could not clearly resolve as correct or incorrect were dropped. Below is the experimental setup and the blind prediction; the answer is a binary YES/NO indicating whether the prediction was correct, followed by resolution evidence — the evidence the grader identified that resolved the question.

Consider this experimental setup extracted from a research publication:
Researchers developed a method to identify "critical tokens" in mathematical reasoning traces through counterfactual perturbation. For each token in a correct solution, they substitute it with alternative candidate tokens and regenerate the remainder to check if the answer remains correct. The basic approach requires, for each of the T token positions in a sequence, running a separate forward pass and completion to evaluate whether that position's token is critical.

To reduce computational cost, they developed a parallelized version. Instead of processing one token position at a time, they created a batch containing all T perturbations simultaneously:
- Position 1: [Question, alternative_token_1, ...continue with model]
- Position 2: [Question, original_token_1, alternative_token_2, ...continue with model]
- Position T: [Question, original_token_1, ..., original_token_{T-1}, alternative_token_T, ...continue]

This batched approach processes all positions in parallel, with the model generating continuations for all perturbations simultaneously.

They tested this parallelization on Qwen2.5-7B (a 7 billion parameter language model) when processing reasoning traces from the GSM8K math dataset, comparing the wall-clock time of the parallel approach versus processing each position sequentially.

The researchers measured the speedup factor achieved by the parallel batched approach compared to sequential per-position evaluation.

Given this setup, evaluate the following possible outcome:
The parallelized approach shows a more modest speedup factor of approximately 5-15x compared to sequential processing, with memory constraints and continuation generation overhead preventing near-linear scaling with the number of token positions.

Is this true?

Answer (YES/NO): NO